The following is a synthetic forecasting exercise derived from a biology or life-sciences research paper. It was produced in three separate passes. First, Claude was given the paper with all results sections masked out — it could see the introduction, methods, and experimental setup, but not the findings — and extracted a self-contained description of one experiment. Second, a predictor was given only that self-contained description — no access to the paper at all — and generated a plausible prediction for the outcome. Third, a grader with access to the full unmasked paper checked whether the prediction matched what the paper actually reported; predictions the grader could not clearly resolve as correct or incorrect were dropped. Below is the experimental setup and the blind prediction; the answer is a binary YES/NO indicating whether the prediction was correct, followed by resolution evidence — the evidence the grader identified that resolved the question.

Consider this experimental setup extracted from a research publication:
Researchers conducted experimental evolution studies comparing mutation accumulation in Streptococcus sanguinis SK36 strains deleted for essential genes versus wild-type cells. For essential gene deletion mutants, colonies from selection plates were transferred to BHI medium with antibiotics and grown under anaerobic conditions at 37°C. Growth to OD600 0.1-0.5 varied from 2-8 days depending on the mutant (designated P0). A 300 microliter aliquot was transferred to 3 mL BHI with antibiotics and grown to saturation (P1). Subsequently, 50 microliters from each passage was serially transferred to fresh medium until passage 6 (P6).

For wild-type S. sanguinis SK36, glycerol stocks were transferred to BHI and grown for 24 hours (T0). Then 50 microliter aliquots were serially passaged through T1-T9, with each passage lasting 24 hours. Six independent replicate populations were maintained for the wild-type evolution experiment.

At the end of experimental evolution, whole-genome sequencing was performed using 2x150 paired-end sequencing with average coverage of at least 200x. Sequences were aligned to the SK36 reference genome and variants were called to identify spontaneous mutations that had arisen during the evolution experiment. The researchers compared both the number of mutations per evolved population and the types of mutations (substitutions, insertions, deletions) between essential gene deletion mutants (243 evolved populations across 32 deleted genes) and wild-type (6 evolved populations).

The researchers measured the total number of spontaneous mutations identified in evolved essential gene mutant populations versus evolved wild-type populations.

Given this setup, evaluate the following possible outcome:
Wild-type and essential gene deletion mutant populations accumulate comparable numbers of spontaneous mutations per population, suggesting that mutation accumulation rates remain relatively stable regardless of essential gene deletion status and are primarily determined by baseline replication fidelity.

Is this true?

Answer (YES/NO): NO